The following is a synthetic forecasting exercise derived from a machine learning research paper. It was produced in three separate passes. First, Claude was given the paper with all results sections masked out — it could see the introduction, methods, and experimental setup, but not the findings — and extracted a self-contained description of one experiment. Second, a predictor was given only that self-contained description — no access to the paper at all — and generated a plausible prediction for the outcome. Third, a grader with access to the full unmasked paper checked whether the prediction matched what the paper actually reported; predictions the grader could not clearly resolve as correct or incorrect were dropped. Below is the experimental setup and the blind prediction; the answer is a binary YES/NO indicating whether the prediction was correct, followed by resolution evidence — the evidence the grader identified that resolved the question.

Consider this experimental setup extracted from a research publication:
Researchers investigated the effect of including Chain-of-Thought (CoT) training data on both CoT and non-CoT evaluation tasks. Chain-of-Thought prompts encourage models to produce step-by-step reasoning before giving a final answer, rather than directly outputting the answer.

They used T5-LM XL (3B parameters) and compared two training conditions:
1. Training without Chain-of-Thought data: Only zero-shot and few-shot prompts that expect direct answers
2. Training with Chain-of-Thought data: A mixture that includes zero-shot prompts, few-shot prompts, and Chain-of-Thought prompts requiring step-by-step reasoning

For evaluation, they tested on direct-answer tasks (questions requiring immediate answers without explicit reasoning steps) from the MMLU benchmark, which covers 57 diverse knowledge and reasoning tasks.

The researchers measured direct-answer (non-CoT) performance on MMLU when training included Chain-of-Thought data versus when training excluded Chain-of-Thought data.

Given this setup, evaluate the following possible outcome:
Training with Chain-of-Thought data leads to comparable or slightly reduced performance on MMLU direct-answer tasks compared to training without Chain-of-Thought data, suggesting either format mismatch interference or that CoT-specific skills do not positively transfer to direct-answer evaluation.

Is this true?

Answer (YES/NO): NO